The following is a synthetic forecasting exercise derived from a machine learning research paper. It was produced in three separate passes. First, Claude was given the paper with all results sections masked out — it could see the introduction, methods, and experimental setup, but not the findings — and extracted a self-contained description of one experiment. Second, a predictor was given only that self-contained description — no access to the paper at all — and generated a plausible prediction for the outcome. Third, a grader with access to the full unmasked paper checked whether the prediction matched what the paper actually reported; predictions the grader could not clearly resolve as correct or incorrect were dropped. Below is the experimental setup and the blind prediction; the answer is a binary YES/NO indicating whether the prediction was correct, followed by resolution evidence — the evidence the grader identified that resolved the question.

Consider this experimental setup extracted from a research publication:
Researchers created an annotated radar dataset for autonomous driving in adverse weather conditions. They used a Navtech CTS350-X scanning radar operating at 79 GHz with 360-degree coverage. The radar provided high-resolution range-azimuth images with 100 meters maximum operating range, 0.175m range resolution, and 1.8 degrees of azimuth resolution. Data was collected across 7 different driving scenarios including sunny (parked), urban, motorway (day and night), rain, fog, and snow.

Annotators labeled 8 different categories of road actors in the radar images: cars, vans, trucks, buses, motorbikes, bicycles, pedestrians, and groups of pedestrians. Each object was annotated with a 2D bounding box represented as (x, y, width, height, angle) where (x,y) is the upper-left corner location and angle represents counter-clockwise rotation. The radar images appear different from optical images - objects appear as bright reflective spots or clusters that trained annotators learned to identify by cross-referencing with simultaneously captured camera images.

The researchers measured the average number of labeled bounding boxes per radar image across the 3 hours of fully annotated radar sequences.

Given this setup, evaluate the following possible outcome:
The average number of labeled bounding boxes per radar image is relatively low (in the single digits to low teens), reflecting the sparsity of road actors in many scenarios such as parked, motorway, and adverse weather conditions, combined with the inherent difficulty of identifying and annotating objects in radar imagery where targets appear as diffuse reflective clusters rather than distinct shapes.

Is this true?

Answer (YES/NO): YES